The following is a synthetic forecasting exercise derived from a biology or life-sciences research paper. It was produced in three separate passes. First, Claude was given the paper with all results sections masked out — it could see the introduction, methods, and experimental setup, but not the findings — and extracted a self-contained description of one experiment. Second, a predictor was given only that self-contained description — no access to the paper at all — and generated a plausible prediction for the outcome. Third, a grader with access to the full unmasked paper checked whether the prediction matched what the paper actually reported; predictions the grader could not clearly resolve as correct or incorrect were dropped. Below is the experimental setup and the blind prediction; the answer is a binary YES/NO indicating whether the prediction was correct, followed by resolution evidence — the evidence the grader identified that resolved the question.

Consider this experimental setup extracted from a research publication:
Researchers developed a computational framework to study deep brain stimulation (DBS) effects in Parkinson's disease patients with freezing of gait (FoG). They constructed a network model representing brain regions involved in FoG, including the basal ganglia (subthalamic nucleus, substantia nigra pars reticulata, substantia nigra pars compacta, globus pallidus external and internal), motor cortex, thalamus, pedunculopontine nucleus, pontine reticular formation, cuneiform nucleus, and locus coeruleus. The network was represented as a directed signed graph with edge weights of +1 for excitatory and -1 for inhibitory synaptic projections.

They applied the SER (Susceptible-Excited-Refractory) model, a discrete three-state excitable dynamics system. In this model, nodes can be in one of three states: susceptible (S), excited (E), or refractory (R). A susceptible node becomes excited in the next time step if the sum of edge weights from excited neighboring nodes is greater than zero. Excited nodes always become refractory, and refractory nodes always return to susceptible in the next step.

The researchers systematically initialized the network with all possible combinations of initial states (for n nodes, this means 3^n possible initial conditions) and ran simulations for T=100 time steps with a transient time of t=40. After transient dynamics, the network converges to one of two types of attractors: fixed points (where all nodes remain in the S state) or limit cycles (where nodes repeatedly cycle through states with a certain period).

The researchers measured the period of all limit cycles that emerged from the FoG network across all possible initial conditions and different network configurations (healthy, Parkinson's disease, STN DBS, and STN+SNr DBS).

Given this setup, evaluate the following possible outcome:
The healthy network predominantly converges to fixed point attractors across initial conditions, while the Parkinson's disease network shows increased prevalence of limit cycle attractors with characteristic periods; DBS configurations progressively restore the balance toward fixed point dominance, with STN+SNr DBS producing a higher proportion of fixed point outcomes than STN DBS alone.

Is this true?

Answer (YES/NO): NO